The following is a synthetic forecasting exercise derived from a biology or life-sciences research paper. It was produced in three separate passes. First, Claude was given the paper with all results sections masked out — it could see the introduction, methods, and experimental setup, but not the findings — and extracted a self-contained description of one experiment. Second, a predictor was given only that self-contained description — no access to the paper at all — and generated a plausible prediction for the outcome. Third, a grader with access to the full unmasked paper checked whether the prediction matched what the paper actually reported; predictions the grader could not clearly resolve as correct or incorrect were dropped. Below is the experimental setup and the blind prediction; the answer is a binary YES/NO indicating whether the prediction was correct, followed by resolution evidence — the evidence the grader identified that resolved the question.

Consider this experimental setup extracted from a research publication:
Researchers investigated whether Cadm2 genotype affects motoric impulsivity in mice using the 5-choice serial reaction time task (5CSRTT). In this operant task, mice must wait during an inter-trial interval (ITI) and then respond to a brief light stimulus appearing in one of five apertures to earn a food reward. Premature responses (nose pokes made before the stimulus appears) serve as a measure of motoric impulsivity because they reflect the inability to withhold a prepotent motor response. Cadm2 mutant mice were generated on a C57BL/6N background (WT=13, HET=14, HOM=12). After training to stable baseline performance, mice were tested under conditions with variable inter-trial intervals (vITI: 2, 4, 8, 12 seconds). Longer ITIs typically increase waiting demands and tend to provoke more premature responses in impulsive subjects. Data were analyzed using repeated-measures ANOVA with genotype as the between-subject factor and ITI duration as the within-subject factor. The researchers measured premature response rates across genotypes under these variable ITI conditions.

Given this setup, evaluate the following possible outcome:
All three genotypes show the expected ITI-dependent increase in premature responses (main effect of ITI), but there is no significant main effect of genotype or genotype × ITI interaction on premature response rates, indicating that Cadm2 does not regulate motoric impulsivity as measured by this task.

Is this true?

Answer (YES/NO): NO